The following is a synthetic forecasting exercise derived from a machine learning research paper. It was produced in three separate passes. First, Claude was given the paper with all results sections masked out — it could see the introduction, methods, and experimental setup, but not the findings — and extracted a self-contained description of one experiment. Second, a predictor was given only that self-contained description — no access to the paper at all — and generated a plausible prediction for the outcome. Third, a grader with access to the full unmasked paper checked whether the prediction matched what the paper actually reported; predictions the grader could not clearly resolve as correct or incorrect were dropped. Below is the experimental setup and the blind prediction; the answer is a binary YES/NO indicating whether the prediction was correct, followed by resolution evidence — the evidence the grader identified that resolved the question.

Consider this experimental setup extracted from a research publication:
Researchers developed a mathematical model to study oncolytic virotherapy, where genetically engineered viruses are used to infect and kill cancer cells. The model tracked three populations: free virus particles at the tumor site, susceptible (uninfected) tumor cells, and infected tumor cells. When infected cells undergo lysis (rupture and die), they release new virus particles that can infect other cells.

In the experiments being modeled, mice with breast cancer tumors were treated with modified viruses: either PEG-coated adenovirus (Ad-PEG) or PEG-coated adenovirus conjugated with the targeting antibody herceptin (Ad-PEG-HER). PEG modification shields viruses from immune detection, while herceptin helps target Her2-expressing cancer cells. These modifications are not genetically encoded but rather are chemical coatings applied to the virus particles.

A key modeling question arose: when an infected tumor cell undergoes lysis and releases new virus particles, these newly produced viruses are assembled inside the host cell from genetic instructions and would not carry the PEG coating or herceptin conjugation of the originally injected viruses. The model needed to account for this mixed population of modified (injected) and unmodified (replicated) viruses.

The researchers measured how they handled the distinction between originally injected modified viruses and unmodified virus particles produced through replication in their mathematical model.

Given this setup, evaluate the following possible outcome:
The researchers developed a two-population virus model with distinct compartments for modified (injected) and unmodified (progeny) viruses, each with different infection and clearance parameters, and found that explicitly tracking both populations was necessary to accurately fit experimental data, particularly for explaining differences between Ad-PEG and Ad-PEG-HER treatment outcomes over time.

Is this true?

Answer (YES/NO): NO